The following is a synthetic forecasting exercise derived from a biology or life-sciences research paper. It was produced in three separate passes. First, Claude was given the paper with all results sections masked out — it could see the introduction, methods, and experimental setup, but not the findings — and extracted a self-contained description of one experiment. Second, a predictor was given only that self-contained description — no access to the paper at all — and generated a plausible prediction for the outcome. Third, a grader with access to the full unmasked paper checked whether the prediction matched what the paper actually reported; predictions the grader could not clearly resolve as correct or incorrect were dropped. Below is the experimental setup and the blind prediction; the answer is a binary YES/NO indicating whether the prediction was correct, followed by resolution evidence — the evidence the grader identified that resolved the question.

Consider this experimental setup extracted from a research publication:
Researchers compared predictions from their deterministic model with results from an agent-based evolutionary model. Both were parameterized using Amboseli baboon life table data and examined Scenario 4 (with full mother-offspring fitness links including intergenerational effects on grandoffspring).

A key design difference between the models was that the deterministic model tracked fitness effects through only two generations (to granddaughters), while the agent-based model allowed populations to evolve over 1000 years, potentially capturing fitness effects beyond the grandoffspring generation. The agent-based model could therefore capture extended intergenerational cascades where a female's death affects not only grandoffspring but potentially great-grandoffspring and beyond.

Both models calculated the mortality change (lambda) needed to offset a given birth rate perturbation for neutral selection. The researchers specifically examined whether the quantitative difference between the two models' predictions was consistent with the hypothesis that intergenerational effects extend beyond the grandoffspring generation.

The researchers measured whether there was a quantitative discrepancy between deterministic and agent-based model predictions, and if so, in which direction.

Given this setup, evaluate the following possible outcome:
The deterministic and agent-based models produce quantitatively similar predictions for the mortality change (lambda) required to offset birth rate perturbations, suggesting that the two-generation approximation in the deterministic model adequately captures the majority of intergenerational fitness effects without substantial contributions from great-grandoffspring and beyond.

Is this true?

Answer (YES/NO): NO